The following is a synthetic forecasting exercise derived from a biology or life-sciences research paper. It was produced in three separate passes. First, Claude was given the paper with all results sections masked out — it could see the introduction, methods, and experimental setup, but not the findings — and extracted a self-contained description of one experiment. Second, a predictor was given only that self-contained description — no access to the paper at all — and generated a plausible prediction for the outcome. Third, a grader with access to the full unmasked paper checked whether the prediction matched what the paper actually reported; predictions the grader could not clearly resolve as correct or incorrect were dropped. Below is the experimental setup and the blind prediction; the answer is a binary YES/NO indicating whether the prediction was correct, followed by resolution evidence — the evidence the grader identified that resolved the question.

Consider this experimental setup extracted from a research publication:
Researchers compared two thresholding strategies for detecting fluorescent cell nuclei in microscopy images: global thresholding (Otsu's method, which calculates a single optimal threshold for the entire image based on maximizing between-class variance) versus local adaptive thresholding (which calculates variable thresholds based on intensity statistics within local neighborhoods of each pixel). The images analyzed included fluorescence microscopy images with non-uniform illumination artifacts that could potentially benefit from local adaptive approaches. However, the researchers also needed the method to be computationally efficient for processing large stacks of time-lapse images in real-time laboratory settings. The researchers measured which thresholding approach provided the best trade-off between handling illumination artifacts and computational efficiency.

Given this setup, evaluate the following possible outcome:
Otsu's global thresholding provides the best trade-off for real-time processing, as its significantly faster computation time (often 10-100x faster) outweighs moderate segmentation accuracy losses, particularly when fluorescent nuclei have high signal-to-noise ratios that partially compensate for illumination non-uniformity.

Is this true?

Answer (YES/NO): NO